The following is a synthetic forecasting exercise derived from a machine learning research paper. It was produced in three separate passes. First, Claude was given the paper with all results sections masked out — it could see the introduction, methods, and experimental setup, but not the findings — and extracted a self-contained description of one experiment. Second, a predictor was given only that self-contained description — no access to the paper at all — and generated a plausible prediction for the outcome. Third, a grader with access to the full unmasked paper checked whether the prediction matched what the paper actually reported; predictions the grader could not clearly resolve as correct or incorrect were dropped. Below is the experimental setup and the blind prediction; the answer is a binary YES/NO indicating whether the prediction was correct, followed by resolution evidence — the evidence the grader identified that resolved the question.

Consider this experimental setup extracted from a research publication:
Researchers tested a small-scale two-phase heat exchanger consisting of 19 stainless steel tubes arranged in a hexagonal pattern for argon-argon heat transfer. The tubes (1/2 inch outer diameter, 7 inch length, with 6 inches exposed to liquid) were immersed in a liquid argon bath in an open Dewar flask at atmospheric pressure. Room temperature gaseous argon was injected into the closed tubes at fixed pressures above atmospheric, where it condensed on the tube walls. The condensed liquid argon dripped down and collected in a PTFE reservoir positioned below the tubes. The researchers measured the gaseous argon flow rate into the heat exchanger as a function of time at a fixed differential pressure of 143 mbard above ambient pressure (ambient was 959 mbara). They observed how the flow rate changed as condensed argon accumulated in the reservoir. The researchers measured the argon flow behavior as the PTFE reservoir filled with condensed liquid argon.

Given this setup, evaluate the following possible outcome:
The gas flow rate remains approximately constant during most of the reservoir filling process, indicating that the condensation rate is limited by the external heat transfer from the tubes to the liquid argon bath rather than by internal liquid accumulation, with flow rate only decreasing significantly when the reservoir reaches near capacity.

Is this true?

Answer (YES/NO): YES